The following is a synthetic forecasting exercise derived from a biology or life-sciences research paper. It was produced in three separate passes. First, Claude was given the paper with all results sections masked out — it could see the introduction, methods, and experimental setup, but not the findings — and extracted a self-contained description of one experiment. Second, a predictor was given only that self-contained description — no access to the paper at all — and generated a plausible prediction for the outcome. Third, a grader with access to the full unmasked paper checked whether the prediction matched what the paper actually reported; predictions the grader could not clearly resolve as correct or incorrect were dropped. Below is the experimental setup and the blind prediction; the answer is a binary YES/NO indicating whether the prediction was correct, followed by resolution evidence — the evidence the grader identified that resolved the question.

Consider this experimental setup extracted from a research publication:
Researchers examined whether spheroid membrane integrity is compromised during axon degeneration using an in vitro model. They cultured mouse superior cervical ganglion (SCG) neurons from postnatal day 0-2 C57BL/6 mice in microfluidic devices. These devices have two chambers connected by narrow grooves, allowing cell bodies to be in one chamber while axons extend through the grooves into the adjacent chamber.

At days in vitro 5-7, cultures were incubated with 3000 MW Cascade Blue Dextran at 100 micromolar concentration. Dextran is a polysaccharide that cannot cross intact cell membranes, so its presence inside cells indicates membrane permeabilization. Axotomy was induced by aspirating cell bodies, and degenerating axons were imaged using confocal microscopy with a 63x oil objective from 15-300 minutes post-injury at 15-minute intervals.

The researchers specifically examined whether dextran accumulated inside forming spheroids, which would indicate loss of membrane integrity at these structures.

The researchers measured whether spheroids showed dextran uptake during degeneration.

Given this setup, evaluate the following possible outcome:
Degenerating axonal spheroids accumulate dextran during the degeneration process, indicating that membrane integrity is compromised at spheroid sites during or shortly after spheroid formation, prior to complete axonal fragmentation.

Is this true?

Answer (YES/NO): NO